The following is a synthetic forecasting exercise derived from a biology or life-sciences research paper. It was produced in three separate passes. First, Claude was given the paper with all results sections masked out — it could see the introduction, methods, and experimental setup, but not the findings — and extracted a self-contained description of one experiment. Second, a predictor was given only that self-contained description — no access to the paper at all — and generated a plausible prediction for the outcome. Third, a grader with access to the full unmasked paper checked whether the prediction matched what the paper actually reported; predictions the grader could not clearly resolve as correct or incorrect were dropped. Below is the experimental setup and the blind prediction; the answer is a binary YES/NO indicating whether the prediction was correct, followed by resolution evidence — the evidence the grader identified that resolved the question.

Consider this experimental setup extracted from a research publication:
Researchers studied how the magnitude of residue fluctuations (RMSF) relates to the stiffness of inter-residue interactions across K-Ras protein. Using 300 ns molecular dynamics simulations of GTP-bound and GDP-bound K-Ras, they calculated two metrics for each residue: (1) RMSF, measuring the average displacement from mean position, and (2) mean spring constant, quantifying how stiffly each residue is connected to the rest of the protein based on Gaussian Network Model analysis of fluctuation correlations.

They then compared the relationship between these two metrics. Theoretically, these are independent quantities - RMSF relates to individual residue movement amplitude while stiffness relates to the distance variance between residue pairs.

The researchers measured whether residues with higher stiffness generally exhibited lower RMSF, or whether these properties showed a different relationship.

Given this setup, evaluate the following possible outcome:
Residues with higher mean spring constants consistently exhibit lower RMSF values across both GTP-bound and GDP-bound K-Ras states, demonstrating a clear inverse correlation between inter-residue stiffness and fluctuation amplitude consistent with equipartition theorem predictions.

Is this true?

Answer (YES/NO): YES